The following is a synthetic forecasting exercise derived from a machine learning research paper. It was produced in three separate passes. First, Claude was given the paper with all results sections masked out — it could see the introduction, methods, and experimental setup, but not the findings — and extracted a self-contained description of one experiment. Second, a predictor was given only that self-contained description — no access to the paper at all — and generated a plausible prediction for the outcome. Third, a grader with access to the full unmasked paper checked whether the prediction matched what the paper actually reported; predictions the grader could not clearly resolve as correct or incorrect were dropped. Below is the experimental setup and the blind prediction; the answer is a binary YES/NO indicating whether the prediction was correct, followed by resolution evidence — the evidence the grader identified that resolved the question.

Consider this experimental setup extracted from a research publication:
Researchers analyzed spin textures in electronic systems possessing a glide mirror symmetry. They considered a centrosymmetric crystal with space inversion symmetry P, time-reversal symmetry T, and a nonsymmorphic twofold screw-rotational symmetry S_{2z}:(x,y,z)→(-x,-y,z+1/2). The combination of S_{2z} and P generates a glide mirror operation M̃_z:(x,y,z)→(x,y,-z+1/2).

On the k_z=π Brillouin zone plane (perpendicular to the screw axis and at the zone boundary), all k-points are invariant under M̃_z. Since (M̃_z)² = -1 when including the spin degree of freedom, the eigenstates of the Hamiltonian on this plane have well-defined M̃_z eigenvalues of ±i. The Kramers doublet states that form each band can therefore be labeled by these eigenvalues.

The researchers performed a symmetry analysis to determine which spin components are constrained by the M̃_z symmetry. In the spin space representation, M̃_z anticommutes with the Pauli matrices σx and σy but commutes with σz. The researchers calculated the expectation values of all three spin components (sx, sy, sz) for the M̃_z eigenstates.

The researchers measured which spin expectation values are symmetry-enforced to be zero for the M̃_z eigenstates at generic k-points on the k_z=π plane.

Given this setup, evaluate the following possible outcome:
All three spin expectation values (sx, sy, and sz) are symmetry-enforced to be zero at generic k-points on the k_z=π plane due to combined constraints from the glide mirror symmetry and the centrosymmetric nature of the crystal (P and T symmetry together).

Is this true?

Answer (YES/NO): NO